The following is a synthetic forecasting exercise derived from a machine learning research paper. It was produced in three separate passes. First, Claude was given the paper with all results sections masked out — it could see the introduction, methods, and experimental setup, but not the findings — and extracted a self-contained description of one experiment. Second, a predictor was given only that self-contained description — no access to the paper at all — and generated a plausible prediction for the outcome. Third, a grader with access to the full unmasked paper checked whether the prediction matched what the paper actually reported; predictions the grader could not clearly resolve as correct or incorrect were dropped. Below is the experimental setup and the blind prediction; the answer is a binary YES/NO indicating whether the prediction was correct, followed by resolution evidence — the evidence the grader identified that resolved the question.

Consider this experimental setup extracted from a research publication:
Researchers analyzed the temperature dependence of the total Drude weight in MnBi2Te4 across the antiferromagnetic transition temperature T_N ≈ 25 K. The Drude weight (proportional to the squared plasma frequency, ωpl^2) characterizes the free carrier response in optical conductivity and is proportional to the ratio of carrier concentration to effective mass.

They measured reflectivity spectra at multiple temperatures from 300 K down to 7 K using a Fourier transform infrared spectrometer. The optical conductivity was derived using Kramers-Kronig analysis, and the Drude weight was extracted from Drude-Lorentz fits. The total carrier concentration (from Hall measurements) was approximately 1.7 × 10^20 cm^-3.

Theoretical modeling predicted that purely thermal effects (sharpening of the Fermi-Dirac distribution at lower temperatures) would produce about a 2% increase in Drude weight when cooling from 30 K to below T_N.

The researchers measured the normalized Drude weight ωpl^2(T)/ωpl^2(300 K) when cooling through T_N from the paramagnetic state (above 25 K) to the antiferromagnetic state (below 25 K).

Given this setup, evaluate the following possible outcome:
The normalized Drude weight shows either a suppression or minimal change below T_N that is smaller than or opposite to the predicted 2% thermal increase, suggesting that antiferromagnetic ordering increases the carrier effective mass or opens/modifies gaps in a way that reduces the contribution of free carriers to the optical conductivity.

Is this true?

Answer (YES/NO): NO